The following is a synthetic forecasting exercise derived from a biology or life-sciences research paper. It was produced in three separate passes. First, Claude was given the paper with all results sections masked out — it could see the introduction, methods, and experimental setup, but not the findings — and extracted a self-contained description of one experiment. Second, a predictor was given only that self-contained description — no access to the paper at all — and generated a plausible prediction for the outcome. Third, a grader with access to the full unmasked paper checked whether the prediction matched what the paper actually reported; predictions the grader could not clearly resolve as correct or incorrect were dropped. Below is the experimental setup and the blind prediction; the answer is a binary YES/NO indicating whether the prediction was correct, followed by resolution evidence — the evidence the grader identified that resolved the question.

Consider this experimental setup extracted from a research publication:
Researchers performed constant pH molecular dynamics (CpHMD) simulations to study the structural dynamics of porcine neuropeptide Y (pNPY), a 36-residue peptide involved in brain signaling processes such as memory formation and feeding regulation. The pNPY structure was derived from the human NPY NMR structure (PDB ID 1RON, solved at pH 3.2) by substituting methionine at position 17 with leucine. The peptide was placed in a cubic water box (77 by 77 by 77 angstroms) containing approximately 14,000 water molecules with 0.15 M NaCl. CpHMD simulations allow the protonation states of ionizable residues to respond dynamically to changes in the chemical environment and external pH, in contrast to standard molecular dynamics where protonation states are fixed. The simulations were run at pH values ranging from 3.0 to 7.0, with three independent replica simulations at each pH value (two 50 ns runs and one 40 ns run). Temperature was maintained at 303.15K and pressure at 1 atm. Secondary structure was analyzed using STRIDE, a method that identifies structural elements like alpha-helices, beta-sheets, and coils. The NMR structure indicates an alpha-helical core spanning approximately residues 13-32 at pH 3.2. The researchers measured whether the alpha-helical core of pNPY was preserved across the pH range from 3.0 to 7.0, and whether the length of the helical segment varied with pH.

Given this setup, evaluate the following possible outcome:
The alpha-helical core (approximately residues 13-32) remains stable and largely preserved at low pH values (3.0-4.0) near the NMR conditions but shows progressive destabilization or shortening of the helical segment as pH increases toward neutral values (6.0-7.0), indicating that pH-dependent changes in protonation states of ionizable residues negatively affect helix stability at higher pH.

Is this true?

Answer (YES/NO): NO